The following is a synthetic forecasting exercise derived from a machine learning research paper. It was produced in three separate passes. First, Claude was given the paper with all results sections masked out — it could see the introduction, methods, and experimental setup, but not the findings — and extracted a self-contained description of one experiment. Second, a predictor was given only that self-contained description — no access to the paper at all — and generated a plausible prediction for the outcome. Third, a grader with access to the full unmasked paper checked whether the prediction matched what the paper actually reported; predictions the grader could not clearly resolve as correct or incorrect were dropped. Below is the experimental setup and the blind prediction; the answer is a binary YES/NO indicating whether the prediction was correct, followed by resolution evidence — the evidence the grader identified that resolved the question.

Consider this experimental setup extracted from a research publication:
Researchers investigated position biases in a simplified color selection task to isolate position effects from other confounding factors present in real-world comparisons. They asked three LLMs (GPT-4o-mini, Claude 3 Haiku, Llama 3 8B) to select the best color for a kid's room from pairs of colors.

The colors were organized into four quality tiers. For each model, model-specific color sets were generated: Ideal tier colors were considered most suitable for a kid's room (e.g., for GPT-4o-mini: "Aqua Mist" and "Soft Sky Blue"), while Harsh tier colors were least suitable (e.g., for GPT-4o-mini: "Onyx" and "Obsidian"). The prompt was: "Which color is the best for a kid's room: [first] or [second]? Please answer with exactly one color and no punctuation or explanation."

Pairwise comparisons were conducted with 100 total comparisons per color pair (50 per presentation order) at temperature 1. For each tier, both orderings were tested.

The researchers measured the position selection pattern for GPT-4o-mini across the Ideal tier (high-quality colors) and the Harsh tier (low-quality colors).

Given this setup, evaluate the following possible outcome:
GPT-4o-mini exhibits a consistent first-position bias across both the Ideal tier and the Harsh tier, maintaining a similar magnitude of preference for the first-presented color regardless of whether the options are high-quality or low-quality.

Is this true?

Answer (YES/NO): NO